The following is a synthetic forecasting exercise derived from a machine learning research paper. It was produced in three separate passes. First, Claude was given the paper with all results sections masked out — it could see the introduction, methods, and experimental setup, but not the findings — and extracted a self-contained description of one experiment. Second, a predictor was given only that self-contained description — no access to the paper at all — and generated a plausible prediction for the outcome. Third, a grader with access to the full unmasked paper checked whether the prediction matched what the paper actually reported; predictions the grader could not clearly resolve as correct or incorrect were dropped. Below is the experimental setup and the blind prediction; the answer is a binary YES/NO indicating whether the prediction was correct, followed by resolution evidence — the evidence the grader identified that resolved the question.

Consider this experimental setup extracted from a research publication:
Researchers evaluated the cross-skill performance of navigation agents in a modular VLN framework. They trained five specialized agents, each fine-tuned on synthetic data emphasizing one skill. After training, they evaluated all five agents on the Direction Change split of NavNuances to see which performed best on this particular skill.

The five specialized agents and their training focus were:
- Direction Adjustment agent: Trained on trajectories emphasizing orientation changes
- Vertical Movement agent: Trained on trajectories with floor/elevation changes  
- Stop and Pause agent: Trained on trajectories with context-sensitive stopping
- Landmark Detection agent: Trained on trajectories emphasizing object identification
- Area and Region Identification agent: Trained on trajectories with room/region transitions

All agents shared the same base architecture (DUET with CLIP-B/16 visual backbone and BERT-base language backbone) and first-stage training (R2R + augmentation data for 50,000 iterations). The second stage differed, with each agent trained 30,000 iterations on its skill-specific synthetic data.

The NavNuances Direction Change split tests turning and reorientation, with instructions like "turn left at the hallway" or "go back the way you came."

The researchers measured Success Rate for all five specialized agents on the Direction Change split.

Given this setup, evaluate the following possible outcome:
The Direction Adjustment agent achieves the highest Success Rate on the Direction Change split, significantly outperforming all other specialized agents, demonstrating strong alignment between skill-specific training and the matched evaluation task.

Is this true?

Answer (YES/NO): NO